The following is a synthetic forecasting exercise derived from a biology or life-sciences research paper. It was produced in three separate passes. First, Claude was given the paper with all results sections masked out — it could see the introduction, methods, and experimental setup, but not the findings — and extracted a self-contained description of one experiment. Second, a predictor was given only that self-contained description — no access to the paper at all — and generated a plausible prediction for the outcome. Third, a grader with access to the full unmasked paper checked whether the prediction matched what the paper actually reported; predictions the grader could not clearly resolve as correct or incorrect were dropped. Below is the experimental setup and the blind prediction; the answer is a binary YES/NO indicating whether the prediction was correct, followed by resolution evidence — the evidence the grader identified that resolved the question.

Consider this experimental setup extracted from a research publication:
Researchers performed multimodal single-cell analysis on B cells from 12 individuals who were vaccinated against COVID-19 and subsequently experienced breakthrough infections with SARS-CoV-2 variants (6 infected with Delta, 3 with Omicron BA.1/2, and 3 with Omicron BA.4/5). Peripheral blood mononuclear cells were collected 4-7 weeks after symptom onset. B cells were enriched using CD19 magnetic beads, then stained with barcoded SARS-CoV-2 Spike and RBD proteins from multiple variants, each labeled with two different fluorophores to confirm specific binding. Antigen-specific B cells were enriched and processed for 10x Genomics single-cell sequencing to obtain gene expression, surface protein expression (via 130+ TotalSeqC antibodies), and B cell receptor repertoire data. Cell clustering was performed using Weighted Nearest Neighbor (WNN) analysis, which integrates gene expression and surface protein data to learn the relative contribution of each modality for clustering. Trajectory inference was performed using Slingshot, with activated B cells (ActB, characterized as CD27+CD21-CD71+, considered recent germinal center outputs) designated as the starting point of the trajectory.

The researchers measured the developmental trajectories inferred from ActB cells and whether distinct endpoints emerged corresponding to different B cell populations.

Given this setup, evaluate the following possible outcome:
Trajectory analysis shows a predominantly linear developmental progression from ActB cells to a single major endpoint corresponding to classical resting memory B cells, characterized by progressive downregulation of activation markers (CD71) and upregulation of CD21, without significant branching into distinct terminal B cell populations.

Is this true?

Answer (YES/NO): NO